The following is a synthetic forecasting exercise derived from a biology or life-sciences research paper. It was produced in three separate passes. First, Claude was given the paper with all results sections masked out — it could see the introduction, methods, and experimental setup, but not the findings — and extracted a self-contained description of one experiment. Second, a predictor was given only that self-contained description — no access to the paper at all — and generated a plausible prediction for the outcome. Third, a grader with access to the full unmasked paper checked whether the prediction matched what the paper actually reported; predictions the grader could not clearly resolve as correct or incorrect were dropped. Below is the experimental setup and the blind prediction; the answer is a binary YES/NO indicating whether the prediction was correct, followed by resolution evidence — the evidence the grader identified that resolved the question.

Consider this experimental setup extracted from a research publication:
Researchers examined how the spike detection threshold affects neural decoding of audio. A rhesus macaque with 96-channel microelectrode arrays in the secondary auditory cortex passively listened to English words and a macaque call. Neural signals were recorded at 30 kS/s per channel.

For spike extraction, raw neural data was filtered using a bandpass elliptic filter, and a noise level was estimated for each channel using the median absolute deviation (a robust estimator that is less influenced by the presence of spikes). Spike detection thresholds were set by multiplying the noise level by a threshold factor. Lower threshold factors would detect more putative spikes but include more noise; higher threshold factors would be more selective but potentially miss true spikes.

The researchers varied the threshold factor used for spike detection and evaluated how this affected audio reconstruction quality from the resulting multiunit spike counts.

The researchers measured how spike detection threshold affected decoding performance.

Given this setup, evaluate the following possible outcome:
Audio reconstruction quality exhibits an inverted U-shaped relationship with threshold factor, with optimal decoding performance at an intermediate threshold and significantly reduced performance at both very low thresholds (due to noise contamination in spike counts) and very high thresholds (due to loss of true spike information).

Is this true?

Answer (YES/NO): NO